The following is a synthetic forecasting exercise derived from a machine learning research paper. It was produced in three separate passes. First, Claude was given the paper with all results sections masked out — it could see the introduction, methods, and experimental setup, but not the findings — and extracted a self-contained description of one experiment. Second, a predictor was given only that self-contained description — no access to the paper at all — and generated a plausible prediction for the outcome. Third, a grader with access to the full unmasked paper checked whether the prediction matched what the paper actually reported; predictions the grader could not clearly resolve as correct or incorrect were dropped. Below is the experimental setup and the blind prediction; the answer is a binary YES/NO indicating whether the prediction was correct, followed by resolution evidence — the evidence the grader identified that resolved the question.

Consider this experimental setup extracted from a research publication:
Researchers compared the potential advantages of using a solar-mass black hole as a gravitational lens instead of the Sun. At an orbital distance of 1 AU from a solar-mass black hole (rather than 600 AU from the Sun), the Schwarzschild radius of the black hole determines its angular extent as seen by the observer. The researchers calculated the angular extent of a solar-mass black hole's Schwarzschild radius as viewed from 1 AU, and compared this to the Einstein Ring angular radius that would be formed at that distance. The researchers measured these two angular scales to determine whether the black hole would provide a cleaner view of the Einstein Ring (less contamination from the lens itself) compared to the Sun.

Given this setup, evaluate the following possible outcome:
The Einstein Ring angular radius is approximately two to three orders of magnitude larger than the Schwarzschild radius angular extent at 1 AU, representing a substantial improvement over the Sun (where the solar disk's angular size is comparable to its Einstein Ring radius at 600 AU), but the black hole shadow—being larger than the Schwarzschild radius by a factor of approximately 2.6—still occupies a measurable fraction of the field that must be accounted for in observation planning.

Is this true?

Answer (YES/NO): NO